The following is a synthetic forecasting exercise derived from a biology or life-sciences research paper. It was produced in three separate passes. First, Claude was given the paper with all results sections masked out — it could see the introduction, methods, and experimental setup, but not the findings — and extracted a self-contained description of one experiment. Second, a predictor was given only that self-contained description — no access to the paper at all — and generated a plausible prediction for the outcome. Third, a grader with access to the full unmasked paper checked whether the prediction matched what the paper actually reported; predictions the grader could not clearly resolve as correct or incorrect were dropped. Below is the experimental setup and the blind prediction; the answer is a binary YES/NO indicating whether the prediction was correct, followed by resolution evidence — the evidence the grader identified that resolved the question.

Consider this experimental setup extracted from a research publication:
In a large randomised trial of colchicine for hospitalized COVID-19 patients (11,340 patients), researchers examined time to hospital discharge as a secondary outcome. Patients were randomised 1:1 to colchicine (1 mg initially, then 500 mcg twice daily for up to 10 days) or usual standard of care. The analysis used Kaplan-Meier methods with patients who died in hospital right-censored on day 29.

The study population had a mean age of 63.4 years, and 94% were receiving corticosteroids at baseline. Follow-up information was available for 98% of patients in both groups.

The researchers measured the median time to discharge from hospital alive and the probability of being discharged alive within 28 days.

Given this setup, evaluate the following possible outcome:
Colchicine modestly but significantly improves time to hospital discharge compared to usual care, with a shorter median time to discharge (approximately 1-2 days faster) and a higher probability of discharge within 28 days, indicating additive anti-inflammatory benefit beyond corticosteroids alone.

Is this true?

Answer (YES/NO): NO